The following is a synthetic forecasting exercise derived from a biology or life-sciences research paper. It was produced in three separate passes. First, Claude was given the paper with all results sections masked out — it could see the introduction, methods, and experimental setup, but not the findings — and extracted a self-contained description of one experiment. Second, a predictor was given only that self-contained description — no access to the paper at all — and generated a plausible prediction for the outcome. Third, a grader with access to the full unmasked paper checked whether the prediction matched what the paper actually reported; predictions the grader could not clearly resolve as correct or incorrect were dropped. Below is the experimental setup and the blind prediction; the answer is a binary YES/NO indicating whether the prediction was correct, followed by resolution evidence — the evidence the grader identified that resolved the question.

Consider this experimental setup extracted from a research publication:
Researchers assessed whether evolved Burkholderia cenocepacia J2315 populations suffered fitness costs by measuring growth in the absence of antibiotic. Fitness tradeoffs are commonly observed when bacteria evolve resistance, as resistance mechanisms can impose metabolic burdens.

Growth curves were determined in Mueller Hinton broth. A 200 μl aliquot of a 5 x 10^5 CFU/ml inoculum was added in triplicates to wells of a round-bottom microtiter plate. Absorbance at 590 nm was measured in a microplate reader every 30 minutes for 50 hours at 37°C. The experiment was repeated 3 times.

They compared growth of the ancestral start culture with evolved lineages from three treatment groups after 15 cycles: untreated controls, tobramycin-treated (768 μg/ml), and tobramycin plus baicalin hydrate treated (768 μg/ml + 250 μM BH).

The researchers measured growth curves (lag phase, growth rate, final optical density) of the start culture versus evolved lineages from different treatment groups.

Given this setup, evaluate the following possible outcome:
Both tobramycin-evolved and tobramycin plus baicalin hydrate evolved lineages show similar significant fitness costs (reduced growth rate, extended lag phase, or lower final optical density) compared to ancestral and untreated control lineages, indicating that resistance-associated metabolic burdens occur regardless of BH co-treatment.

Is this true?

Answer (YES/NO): NO